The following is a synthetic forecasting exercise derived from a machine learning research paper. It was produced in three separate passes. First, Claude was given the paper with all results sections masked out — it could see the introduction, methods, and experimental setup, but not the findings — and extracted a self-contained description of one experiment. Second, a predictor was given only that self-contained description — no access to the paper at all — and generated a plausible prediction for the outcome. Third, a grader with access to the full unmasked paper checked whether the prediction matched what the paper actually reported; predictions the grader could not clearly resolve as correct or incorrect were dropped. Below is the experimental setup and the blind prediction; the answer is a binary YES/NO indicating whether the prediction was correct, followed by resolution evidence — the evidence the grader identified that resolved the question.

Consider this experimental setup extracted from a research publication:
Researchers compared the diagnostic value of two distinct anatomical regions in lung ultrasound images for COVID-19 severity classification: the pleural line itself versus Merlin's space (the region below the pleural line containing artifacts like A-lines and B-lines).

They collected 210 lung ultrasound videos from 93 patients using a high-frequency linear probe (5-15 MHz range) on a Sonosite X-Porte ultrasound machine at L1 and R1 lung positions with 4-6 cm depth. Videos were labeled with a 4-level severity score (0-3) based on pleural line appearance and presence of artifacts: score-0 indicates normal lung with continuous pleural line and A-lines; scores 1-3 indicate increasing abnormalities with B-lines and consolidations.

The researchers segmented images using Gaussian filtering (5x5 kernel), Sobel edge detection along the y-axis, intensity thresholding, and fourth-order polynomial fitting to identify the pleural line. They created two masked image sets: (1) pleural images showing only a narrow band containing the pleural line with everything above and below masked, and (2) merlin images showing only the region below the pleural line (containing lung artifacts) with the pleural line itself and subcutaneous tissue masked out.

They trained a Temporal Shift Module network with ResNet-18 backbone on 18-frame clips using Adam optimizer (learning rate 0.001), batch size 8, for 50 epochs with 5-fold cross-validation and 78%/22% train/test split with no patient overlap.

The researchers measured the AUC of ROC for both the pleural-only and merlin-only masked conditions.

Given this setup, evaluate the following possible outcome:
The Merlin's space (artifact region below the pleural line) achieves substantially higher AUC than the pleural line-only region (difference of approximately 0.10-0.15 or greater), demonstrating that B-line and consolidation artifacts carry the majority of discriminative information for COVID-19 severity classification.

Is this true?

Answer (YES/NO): NO